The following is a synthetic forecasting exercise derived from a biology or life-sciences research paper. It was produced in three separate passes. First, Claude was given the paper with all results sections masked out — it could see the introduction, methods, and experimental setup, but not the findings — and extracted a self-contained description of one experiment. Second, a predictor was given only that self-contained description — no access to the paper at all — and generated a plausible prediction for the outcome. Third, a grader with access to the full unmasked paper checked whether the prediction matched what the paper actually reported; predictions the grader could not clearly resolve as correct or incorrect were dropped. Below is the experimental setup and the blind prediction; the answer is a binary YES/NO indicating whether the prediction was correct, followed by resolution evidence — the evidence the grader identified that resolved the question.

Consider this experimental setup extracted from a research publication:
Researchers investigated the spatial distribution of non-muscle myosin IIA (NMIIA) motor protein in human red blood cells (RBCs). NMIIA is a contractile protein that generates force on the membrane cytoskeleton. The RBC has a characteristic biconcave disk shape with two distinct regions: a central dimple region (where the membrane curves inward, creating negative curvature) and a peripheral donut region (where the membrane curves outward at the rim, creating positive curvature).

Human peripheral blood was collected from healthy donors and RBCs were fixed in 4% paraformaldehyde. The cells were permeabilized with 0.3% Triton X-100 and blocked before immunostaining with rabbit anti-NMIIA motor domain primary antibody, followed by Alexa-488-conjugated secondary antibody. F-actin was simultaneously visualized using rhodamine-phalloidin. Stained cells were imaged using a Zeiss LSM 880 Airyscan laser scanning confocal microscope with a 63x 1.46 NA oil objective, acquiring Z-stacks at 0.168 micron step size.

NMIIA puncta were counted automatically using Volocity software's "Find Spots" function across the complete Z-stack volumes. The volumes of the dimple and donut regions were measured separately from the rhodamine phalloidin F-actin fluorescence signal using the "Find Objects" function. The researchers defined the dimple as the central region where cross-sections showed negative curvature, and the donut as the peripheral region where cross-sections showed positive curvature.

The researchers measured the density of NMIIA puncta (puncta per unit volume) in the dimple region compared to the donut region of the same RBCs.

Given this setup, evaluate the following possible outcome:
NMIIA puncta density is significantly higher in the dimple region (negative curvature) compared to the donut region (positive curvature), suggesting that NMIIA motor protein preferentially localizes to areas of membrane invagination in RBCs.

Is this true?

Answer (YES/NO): YES